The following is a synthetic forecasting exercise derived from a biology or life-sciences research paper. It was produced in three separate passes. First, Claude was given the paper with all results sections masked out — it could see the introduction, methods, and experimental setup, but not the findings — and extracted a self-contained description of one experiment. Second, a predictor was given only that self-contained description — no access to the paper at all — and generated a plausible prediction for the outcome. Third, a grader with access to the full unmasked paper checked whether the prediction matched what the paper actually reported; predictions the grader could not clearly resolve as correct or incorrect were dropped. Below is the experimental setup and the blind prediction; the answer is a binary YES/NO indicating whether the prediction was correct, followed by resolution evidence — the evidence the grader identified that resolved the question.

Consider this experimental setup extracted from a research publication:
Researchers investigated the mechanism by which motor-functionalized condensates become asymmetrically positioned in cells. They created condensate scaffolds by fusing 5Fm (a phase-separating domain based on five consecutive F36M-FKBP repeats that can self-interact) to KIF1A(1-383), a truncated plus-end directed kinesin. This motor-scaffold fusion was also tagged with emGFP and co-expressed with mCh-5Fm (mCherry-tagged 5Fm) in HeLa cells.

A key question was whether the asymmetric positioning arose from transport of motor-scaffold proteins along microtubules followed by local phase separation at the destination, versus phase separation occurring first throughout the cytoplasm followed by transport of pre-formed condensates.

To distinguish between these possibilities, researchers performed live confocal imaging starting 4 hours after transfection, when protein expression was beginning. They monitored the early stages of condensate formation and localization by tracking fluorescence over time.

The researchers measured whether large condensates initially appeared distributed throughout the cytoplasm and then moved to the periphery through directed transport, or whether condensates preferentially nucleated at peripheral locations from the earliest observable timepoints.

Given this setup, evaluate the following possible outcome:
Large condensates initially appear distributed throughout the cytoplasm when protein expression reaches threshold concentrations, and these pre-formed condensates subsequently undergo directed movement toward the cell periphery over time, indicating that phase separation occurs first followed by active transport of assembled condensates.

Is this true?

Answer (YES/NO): NO